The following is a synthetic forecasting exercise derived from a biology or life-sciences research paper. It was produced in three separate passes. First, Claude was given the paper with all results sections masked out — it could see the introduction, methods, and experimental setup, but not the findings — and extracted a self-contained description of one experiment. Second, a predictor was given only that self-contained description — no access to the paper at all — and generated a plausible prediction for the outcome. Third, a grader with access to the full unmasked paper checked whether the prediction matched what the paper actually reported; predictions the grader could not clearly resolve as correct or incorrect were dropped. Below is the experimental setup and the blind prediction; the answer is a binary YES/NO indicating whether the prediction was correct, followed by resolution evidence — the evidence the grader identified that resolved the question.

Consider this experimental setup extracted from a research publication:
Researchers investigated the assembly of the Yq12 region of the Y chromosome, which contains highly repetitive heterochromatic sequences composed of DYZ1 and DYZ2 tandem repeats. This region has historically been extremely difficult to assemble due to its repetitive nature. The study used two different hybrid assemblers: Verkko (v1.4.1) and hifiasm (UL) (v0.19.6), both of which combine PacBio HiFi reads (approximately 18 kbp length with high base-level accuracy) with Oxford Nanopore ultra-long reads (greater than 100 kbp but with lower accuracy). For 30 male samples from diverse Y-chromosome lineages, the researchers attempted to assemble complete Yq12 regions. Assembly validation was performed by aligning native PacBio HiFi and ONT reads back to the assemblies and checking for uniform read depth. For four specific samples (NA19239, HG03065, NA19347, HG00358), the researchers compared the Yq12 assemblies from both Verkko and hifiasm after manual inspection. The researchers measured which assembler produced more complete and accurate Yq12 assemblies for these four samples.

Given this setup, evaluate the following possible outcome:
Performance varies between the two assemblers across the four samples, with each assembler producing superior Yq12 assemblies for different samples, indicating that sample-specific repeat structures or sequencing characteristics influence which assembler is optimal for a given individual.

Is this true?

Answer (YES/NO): NO